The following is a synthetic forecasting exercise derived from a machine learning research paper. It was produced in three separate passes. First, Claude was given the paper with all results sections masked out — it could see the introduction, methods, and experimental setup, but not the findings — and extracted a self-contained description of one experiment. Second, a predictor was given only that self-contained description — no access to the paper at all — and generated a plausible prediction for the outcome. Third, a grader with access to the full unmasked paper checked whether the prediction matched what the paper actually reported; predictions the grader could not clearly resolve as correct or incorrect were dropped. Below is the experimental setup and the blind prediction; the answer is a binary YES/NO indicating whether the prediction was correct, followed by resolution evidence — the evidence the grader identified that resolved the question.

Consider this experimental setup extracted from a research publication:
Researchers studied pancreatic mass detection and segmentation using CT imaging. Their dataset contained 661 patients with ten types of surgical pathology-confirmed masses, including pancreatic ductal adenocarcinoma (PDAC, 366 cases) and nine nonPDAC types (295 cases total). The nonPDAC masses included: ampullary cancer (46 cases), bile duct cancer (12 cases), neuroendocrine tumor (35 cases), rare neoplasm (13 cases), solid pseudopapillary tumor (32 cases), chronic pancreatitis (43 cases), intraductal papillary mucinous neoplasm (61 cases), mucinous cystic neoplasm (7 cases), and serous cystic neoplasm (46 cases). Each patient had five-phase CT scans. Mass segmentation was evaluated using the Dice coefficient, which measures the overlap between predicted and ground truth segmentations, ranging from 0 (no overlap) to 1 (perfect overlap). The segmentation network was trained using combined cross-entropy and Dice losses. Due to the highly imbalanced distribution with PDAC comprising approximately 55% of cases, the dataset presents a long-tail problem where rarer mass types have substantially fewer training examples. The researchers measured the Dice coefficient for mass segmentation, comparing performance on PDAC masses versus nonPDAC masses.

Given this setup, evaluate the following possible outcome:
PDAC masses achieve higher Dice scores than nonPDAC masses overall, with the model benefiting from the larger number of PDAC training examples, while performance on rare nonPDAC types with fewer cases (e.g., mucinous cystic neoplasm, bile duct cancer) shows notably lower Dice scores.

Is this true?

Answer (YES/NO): NO